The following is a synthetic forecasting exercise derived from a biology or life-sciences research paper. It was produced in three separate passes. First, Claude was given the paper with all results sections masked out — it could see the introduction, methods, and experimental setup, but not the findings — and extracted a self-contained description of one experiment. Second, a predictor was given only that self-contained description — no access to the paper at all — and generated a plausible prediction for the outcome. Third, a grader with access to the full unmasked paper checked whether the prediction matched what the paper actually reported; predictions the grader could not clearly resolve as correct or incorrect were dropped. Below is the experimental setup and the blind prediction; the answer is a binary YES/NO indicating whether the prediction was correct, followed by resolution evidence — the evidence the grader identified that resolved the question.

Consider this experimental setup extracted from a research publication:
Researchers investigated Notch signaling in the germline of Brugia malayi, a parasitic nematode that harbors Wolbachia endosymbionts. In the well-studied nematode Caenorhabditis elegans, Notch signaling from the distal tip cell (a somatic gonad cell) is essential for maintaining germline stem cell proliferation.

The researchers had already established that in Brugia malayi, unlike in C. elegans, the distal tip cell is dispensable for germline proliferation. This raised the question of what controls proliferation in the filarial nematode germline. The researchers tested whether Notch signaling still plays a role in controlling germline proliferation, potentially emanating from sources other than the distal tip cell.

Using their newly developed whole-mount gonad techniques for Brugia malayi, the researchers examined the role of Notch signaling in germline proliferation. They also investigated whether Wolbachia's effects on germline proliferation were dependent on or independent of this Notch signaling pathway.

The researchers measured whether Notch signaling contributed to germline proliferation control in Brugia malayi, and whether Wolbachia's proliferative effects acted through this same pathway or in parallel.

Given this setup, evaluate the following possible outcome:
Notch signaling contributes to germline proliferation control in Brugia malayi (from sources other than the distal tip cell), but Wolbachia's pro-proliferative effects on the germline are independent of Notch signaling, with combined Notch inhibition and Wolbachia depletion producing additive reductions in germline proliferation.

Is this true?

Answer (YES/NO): YES